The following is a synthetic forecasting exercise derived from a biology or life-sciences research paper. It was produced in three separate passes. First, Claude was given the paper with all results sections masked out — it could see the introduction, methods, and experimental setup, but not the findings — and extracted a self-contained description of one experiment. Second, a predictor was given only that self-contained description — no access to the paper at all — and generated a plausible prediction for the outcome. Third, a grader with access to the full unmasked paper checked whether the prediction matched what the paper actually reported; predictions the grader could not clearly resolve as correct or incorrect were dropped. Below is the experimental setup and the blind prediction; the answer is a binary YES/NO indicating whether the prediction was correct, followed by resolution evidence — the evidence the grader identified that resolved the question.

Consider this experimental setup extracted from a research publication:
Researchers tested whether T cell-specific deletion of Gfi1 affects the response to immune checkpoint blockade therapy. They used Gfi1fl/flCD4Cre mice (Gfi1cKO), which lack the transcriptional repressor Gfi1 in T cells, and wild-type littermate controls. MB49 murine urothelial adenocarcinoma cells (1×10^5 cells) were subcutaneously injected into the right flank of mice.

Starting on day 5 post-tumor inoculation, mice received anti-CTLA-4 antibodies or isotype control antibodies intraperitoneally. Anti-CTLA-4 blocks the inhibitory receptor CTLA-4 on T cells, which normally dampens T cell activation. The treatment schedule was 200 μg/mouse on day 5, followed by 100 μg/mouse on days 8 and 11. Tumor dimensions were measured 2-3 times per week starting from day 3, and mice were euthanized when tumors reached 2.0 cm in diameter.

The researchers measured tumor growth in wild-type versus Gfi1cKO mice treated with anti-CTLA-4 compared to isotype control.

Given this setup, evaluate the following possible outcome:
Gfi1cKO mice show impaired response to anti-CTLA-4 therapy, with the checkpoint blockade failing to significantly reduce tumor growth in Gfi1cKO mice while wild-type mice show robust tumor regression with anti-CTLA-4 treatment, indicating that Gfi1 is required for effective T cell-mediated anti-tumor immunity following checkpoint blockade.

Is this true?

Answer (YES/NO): YES